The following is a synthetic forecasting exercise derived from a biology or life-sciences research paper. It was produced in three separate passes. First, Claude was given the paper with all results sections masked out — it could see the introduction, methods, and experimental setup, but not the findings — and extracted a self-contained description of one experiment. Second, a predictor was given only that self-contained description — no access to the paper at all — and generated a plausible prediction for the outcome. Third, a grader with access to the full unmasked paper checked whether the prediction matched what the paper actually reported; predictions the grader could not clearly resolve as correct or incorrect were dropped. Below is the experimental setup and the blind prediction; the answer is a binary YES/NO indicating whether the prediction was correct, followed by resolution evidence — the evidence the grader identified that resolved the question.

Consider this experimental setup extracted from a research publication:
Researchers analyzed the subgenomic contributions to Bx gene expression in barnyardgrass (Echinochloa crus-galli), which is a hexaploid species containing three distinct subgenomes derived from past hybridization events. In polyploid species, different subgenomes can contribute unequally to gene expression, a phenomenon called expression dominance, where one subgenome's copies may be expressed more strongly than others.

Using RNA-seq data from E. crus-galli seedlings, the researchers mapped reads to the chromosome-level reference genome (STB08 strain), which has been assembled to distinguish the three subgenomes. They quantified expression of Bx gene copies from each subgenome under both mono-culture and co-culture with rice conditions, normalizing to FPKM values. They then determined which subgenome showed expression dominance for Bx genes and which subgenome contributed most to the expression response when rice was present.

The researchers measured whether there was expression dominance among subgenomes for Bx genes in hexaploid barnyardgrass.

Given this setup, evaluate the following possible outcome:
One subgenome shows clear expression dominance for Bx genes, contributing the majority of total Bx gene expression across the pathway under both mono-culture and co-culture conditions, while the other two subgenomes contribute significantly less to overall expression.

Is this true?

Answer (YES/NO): NO